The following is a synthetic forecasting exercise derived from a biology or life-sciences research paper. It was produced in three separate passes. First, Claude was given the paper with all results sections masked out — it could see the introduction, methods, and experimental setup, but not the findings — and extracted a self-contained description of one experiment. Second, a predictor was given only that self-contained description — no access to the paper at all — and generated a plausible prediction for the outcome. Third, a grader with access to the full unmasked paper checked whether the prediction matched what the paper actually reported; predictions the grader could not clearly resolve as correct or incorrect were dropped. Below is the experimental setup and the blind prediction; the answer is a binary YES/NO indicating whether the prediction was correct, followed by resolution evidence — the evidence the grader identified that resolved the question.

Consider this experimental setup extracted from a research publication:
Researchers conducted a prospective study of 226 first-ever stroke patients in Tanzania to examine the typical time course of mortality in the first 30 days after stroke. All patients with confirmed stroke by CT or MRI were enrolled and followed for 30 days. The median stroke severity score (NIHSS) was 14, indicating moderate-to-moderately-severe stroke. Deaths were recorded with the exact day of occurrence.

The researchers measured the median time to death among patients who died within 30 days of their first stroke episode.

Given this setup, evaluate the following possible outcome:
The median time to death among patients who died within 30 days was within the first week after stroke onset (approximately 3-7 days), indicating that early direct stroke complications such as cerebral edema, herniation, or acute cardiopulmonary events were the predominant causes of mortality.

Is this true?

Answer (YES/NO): YES